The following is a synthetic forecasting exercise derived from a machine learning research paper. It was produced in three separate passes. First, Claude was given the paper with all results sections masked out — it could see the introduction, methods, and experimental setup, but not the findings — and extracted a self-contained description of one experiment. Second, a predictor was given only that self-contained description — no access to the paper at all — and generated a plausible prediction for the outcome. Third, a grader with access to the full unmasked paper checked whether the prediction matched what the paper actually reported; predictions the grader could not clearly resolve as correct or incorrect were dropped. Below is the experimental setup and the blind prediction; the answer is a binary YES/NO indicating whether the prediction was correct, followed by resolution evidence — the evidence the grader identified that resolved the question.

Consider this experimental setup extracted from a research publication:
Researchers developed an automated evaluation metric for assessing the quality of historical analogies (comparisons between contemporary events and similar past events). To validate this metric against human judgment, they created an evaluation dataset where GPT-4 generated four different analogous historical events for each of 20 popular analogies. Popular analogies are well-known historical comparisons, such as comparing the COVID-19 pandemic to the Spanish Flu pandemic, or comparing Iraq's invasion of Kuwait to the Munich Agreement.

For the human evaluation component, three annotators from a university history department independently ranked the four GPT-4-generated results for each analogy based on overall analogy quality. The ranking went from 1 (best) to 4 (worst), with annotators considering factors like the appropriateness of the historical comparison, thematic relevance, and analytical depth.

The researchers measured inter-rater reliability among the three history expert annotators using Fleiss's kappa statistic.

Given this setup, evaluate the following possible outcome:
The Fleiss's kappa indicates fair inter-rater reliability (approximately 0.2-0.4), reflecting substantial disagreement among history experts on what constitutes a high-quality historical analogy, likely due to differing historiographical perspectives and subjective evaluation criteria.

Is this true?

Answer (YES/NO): NO